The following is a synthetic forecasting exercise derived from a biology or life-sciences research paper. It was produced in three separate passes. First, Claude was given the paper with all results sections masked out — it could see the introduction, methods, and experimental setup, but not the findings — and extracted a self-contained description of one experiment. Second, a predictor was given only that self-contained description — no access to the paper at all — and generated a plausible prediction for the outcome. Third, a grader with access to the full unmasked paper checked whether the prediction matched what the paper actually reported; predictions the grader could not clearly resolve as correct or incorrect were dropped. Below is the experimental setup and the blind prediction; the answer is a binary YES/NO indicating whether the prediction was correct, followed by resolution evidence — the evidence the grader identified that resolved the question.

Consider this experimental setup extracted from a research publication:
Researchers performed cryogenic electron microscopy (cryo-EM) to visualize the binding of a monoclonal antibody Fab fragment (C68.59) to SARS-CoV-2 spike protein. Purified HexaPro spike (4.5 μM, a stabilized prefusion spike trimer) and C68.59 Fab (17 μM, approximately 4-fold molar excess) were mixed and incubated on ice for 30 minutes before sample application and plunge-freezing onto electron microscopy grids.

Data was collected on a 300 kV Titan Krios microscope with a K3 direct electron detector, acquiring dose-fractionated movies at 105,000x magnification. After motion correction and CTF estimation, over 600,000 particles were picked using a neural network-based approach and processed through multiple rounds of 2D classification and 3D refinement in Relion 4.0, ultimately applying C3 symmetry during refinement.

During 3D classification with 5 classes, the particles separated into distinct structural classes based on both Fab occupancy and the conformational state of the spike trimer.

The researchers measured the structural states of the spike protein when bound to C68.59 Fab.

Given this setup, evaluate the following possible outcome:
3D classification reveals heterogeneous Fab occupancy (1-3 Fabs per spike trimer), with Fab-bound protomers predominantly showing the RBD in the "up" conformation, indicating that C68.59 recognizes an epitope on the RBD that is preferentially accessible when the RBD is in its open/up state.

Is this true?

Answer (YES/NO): NO